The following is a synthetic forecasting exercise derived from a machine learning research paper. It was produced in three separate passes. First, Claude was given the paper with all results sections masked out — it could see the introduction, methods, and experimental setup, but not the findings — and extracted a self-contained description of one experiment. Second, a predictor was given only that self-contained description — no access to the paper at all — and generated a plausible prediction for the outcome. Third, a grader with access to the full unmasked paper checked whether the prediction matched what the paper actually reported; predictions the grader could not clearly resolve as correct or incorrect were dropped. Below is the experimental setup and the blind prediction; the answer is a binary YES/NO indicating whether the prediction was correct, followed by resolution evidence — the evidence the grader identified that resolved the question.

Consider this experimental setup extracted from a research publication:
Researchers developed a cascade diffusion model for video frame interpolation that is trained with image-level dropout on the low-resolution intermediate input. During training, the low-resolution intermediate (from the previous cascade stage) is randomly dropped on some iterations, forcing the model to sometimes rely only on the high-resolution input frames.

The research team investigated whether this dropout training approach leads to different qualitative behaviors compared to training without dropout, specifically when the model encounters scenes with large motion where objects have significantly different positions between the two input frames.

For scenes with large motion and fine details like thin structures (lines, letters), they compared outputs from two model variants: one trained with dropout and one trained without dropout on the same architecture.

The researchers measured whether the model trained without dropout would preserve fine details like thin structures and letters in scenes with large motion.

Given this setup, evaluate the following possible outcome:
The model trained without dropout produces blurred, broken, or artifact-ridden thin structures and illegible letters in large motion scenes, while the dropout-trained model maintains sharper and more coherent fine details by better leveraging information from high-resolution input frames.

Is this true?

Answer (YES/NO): YES